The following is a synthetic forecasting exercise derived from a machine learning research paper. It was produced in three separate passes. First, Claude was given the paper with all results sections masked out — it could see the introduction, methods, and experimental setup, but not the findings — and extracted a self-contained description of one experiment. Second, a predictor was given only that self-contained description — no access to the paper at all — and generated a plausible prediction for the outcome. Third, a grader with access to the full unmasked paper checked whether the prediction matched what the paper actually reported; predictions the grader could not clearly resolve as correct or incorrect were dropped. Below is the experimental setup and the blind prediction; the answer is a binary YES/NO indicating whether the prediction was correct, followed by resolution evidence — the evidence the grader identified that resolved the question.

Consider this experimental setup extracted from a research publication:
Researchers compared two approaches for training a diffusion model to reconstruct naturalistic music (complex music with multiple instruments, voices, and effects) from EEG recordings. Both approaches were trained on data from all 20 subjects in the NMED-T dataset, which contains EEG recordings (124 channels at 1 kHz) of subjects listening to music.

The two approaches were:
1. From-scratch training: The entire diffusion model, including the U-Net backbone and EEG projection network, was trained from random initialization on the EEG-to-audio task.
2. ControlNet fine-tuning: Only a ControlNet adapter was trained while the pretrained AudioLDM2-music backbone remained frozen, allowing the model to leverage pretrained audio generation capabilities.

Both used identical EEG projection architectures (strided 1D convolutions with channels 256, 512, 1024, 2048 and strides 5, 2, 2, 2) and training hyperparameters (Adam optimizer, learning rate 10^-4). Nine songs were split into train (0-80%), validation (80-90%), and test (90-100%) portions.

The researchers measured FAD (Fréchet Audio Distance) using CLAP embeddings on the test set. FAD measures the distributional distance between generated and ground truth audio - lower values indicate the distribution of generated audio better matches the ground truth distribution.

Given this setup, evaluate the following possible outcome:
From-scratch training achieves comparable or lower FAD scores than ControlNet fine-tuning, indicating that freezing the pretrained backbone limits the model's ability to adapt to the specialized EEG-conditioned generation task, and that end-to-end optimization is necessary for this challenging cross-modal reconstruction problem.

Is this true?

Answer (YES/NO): YES